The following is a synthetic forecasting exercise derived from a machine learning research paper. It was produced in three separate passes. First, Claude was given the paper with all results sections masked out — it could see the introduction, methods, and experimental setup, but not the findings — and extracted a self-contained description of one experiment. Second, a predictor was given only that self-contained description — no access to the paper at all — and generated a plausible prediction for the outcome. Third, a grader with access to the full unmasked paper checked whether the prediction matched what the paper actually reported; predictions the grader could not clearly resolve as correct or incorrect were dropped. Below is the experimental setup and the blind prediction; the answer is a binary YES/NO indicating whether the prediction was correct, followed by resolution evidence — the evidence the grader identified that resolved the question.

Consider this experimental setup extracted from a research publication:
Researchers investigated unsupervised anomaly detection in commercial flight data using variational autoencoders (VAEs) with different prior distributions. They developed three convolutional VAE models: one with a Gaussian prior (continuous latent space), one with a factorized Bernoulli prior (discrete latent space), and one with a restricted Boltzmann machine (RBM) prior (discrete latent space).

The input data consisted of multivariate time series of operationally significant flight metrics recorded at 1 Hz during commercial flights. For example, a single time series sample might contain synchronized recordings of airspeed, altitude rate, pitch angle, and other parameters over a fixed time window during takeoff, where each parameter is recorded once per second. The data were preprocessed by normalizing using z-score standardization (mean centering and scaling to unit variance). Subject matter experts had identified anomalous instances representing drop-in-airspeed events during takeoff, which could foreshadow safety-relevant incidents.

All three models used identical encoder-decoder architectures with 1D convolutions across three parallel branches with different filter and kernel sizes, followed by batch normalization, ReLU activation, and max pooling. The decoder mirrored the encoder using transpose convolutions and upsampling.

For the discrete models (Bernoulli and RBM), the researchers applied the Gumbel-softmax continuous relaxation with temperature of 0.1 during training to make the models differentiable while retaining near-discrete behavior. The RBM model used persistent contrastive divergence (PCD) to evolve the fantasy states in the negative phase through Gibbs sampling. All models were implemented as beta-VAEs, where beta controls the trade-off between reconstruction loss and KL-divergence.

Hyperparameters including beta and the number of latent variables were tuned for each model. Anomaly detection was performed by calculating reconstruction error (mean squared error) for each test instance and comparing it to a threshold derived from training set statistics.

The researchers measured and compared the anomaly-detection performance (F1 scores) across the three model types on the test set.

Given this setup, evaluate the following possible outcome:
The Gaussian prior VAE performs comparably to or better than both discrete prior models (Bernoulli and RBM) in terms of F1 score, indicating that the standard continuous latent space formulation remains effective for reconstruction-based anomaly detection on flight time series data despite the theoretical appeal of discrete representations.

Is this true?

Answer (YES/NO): YES